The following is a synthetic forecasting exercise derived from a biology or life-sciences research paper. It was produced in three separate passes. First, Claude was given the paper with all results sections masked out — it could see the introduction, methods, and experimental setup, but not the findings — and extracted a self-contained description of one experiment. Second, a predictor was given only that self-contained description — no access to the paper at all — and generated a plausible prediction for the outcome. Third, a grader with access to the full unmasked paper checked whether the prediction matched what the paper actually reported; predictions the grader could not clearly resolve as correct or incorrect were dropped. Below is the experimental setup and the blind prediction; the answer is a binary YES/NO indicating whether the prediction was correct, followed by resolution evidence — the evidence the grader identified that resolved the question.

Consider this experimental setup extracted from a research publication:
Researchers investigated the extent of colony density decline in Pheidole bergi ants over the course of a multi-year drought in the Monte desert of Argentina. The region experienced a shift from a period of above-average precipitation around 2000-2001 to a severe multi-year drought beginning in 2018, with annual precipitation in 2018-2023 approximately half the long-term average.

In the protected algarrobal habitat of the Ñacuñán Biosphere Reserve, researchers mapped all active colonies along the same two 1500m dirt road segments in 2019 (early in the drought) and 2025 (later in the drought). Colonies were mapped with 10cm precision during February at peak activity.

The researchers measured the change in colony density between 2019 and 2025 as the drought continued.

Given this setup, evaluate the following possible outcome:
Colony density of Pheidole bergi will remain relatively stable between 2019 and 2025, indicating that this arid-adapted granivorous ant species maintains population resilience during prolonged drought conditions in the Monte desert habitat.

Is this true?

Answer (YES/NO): NO